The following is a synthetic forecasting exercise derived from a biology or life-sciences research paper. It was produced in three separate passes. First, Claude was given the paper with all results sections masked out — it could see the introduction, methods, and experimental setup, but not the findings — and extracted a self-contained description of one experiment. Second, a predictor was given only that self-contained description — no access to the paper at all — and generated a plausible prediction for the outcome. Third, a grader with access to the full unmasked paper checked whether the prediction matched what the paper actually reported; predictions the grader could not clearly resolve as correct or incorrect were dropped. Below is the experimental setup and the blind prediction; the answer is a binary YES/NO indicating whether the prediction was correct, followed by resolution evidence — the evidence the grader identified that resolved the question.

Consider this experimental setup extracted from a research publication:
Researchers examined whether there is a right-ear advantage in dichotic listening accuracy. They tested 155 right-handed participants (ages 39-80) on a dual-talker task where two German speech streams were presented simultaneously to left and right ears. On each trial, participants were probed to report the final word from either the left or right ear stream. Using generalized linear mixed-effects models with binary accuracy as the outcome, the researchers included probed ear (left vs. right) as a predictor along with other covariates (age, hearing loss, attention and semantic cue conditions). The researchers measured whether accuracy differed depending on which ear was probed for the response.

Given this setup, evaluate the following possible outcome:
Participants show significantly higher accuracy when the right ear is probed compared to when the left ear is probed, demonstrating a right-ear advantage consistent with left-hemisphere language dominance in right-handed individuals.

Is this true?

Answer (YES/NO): YES